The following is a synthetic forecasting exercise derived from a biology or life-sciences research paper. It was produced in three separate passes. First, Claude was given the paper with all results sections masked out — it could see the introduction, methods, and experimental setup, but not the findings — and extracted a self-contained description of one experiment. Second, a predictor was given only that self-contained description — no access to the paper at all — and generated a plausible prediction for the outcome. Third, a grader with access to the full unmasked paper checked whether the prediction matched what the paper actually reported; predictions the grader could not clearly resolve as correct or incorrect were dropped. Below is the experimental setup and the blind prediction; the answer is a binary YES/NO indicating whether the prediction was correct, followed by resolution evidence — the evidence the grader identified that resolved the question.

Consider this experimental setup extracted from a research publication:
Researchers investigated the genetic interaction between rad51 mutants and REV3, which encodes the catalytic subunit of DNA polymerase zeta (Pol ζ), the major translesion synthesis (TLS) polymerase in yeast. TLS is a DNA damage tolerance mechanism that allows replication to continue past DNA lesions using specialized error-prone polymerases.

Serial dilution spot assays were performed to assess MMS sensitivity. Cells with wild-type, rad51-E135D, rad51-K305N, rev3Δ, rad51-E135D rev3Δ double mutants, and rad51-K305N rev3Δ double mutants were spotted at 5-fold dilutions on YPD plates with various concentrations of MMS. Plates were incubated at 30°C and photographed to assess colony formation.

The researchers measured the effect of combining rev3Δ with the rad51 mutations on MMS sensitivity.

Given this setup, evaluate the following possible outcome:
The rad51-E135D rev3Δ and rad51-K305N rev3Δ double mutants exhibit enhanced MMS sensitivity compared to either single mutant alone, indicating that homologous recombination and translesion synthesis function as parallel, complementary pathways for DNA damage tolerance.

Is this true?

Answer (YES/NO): YES